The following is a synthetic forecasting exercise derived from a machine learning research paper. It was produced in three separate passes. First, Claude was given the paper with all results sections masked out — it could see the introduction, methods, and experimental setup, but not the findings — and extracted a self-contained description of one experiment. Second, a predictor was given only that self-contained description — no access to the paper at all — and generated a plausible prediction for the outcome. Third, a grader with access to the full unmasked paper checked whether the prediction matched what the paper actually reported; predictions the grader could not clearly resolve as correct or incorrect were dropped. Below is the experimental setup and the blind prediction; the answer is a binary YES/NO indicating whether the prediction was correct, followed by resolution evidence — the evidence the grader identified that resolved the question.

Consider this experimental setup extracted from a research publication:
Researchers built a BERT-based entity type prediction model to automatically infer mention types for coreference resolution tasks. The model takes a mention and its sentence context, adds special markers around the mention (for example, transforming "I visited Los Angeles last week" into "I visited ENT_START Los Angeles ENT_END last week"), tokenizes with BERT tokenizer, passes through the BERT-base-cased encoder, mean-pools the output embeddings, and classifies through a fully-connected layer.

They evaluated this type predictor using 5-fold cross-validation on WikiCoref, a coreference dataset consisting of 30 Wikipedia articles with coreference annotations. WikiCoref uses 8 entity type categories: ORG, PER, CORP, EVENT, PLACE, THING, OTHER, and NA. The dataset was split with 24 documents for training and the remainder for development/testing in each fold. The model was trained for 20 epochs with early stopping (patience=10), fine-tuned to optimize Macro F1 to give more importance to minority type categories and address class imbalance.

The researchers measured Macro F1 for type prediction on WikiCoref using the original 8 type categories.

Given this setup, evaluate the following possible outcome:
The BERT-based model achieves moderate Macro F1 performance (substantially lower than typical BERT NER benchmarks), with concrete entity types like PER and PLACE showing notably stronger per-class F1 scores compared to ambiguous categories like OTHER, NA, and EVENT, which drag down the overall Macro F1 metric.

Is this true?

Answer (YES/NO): NO